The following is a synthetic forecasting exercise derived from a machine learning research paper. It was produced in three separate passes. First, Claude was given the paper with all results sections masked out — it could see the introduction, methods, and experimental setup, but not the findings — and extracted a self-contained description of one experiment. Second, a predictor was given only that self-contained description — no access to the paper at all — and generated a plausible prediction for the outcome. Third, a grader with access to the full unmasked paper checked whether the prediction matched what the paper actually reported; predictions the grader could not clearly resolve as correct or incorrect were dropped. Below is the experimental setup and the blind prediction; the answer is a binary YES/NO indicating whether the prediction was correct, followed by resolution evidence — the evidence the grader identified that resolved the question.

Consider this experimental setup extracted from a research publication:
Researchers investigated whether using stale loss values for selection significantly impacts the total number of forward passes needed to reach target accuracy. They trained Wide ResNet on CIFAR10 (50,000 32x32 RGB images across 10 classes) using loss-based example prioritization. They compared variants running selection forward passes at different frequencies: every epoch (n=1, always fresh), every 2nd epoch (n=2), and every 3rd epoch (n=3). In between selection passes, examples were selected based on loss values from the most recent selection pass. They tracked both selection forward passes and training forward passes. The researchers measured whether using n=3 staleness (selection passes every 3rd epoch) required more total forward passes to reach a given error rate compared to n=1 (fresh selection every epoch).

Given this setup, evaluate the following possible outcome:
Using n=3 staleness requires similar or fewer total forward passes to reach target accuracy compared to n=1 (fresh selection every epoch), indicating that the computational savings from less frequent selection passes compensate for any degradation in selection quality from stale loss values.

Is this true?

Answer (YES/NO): YES